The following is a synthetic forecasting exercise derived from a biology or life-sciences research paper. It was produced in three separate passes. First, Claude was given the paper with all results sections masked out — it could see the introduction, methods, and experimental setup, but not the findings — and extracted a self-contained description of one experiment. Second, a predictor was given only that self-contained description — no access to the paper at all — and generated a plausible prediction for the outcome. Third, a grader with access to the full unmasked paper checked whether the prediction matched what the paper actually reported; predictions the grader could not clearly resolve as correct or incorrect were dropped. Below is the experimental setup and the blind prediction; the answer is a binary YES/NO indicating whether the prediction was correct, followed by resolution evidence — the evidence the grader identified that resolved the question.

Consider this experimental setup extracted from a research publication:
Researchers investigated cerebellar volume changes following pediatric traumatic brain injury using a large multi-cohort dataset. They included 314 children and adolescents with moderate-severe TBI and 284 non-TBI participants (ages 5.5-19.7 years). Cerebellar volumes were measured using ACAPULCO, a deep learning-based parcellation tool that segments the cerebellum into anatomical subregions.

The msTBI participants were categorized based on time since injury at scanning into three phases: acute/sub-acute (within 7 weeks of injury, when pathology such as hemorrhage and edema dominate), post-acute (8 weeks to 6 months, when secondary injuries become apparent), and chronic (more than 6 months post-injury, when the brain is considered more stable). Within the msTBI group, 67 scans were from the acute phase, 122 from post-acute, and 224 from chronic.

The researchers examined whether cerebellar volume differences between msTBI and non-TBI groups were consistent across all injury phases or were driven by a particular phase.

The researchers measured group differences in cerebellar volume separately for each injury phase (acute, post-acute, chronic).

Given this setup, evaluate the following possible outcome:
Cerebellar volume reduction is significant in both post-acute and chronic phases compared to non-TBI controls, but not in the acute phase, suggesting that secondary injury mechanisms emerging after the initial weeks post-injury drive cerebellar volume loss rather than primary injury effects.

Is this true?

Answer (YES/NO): NO